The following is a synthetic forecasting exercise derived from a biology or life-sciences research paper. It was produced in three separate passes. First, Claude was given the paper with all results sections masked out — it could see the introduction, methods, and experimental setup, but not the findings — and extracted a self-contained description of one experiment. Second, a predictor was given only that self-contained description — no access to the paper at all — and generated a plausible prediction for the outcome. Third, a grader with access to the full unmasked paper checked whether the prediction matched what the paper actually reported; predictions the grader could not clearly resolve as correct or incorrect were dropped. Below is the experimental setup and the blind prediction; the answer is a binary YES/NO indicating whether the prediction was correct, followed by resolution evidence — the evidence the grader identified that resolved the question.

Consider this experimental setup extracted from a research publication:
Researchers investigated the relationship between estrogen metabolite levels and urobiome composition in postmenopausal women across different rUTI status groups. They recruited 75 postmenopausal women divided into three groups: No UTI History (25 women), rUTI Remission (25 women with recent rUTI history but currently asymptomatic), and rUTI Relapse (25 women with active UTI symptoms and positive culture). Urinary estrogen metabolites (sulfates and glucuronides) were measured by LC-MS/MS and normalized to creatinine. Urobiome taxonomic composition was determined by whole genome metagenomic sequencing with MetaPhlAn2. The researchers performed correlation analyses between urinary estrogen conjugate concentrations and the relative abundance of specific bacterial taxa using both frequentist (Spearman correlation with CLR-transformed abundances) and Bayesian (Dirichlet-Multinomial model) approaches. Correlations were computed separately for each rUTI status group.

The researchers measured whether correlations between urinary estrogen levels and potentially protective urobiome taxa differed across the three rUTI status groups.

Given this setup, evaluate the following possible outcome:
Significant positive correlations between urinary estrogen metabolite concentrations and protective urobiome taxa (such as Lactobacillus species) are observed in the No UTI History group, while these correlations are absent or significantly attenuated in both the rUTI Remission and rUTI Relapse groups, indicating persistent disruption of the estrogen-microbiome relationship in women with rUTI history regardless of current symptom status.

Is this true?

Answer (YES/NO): NO